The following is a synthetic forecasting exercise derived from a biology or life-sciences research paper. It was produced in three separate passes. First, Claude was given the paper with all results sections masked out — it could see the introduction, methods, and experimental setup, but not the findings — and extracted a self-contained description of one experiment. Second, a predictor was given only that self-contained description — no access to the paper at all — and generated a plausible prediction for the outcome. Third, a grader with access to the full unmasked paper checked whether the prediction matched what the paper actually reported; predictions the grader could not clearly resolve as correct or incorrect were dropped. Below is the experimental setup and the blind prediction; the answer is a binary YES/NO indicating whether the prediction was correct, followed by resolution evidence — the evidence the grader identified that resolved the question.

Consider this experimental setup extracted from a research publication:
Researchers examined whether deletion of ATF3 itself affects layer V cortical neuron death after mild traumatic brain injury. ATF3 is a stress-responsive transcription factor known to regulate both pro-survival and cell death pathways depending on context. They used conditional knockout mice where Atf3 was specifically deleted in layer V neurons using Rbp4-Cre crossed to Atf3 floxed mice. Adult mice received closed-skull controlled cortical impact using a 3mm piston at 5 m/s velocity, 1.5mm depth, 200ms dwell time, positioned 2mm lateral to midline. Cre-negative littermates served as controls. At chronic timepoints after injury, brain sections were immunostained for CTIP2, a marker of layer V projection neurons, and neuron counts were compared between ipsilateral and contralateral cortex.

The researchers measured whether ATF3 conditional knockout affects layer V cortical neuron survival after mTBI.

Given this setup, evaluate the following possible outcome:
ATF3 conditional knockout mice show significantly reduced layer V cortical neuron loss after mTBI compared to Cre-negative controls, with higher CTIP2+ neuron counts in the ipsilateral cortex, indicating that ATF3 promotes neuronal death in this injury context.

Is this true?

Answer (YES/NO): NO